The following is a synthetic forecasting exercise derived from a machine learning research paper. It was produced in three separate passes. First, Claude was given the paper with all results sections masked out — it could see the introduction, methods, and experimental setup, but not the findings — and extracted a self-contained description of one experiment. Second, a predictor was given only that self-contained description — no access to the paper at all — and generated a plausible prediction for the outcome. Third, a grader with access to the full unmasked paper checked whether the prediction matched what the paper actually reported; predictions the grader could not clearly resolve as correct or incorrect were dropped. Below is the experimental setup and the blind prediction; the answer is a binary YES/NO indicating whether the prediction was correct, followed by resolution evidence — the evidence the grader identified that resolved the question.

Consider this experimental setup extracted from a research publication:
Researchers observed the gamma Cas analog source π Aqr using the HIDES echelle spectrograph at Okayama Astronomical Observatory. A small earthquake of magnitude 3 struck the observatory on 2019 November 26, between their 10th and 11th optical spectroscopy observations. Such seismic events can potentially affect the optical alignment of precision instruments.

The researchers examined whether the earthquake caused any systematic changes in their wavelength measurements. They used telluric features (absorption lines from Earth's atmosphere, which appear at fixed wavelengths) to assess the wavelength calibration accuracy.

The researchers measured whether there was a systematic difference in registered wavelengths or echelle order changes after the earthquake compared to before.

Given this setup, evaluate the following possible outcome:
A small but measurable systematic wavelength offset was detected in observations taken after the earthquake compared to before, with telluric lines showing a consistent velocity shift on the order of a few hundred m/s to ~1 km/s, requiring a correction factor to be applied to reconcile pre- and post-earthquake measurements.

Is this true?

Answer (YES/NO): NO